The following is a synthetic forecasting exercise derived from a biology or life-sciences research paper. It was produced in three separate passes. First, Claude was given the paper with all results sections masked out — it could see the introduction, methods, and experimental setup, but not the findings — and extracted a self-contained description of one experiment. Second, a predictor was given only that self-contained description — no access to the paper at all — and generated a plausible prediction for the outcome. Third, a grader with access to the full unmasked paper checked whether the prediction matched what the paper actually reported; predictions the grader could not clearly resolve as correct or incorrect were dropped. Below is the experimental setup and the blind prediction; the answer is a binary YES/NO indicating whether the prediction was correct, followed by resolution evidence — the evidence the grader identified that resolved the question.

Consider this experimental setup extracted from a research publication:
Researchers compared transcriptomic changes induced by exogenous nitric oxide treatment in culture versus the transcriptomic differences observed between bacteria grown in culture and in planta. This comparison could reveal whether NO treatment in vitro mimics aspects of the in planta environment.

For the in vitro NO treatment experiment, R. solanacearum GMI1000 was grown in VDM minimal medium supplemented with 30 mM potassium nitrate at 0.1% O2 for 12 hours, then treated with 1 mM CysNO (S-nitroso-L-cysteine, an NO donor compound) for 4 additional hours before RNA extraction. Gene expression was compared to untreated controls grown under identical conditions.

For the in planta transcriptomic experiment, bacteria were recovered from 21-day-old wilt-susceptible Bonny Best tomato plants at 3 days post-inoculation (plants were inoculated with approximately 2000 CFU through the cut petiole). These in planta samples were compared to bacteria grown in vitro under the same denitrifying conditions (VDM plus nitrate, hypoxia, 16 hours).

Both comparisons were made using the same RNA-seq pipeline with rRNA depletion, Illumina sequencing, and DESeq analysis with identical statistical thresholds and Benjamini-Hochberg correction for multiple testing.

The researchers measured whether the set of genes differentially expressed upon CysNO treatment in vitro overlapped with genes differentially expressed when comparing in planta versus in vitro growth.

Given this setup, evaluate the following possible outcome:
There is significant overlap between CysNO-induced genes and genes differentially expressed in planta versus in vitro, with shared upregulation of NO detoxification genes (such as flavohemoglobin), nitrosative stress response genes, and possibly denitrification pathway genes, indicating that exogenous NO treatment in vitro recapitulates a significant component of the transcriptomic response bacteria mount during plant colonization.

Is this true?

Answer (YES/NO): NO